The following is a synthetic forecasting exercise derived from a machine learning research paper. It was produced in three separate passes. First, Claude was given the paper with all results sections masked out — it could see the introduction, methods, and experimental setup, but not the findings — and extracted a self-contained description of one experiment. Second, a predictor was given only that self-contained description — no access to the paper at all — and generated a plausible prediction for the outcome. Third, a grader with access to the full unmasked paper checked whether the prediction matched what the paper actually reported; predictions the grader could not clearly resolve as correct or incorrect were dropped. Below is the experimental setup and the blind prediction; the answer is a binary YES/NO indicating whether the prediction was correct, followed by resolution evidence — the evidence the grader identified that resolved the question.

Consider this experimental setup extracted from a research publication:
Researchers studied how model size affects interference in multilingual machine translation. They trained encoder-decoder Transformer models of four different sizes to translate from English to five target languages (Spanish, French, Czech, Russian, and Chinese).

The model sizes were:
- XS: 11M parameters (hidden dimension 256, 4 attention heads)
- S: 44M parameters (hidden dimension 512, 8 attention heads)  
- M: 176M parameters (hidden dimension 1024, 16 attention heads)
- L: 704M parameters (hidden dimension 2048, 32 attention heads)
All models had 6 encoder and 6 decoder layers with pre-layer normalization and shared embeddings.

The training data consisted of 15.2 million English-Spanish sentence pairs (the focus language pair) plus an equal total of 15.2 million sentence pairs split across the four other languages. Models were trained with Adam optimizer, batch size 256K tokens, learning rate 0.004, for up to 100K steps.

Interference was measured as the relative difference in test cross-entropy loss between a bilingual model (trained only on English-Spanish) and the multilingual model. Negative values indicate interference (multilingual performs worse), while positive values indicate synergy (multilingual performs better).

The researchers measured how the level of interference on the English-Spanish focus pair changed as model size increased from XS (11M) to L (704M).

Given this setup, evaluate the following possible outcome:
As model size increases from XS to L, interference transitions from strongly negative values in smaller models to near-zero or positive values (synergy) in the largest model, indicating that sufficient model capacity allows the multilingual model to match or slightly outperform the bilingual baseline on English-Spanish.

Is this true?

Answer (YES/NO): YES